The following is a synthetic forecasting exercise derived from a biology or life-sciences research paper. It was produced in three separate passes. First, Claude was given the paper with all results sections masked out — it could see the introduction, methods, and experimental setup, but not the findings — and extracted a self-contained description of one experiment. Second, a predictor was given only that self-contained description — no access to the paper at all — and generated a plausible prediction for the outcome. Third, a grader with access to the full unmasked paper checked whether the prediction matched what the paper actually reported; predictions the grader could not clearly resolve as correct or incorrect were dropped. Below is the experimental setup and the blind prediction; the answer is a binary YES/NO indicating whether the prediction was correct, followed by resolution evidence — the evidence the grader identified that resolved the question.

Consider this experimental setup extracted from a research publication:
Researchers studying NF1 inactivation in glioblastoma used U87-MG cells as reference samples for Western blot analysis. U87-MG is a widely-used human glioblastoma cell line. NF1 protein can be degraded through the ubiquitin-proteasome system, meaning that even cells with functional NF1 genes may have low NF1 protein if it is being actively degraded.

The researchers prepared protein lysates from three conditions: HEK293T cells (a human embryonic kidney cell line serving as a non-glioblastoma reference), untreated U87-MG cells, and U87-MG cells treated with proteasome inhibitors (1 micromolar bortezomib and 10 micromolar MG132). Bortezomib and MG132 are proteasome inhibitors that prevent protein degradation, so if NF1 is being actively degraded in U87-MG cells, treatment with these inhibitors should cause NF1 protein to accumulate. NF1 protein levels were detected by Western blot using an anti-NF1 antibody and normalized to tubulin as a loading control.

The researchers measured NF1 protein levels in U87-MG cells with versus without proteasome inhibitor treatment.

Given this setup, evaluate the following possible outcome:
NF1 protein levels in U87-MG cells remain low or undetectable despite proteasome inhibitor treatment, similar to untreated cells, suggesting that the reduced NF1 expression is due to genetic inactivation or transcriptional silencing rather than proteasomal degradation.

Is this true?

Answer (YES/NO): NO